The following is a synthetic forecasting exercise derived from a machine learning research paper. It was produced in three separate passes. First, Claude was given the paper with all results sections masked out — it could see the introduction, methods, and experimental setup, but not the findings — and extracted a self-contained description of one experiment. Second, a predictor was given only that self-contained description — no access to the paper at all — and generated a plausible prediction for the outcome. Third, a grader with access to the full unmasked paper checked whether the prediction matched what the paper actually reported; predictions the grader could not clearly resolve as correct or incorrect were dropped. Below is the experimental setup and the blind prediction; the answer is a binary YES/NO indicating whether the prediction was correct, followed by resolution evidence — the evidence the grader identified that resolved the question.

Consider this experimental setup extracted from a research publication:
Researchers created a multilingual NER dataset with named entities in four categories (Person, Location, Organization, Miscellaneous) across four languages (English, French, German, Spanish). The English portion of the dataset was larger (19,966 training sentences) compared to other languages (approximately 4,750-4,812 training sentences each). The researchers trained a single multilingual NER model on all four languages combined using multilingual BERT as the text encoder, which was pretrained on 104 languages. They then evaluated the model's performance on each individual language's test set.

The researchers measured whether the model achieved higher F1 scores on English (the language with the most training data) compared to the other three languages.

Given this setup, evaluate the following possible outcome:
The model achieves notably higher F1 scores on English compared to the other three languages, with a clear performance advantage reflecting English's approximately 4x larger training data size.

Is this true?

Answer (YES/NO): NO